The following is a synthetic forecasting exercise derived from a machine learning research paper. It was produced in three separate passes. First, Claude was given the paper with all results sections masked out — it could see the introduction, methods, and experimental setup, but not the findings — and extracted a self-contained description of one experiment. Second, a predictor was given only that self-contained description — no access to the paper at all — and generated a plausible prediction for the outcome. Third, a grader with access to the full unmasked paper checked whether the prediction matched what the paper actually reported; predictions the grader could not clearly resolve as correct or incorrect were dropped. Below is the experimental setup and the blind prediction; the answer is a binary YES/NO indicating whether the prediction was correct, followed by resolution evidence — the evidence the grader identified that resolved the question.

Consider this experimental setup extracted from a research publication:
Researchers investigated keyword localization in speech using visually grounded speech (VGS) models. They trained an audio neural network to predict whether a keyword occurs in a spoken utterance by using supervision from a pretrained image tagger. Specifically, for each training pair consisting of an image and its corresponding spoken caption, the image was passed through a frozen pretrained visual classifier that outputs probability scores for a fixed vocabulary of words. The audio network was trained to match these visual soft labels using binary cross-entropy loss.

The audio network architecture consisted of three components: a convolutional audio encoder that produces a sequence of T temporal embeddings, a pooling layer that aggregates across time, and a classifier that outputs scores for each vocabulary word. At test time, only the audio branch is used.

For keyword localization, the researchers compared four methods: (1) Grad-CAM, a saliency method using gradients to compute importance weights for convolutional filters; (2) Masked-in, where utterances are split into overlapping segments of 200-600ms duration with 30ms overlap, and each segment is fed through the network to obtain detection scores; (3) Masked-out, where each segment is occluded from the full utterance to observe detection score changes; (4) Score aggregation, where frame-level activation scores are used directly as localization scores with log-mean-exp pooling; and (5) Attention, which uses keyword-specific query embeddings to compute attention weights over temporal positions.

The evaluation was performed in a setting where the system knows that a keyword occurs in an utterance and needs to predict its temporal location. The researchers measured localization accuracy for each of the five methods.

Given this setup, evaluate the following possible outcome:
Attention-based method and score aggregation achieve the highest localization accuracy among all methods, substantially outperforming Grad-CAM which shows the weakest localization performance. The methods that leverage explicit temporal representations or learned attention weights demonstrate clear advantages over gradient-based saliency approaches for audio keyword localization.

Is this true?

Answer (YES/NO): NO